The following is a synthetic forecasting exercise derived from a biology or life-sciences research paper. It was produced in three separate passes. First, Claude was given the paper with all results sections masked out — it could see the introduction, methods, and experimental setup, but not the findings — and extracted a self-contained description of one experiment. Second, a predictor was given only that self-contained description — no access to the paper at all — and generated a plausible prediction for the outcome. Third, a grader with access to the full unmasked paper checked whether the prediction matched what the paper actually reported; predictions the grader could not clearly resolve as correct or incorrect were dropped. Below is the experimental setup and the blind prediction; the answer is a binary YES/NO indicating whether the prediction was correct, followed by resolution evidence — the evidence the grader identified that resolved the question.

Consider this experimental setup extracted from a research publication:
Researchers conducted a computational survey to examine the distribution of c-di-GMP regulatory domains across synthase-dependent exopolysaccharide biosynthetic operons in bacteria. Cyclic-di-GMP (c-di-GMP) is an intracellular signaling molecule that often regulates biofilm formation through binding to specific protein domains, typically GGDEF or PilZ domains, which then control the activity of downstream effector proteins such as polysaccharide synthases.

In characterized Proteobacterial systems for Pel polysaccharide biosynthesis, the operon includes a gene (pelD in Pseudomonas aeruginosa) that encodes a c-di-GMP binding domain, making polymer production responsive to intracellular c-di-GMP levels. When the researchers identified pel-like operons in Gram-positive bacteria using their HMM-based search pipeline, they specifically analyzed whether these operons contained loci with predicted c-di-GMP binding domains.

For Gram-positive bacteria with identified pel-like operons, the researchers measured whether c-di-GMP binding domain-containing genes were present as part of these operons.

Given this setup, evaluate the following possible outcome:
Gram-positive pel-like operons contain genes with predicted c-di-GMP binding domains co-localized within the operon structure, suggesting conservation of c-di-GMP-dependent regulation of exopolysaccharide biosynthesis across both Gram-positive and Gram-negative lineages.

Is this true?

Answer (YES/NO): YES